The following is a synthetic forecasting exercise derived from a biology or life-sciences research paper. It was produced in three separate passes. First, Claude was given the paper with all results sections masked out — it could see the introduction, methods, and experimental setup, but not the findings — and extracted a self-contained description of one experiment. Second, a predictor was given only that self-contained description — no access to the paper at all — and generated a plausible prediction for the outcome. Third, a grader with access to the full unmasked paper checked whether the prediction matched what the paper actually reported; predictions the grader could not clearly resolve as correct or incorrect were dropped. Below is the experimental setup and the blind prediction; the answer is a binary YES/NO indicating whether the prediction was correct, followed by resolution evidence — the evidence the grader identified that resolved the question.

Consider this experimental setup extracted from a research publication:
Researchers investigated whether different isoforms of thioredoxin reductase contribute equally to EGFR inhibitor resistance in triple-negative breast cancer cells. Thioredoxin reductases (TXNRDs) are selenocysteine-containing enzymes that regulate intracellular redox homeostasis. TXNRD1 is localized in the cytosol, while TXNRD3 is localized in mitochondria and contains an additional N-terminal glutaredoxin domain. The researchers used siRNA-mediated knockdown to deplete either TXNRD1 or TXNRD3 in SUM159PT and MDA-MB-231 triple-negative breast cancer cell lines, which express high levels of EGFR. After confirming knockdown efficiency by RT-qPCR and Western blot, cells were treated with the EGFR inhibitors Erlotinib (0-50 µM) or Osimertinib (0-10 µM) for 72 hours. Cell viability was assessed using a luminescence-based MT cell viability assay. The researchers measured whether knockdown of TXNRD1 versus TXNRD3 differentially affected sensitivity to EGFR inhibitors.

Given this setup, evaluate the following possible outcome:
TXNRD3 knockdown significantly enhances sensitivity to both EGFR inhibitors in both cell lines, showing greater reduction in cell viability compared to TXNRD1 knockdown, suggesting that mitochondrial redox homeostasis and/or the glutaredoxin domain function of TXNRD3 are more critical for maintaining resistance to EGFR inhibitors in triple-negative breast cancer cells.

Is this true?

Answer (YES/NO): YES